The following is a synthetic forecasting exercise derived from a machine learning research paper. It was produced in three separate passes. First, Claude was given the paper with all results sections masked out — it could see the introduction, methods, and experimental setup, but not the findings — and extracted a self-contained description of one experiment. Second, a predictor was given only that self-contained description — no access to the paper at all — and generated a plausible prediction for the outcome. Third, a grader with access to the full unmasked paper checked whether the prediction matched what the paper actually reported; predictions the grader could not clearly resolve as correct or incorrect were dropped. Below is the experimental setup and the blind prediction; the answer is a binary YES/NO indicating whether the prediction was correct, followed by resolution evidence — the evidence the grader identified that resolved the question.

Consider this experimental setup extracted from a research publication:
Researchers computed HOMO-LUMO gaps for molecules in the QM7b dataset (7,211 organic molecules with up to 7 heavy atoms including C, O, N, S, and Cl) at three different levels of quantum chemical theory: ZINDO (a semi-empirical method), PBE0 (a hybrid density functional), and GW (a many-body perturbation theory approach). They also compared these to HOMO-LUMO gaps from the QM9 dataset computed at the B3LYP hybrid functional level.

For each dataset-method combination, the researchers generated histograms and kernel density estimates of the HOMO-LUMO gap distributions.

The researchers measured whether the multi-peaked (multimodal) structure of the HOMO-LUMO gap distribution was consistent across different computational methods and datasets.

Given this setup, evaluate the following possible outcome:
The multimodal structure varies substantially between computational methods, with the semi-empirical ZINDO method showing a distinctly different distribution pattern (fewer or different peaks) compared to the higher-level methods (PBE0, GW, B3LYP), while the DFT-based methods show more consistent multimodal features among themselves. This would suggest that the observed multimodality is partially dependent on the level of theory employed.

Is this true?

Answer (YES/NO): NO